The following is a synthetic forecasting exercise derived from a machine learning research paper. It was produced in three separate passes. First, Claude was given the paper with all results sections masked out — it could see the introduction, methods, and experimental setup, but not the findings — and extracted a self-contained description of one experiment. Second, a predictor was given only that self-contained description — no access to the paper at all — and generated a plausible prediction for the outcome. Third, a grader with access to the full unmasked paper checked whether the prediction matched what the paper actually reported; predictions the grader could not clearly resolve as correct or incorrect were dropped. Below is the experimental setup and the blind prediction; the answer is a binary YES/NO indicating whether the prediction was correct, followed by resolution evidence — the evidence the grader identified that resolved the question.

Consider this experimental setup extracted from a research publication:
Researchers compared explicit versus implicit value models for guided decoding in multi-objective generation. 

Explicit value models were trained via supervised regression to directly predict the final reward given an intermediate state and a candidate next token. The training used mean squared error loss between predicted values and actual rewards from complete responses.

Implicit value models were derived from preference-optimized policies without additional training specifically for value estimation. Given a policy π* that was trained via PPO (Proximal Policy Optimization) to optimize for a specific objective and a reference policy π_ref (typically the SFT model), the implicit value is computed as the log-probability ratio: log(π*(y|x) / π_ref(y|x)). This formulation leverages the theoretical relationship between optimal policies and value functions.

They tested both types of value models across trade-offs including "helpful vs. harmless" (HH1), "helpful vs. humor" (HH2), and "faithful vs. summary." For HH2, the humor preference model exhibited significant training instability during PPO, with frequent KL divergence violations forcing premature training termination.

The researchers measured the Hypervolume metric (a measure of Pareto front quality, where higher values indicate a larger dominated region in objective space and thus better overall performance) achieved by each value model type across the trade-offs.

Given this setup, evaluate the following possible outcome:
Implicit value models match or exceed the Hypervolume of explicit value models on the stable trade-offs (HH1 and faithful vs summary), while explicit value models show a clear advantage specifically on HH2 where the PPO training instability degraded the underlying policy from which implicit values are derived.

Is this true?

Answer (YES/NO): NO